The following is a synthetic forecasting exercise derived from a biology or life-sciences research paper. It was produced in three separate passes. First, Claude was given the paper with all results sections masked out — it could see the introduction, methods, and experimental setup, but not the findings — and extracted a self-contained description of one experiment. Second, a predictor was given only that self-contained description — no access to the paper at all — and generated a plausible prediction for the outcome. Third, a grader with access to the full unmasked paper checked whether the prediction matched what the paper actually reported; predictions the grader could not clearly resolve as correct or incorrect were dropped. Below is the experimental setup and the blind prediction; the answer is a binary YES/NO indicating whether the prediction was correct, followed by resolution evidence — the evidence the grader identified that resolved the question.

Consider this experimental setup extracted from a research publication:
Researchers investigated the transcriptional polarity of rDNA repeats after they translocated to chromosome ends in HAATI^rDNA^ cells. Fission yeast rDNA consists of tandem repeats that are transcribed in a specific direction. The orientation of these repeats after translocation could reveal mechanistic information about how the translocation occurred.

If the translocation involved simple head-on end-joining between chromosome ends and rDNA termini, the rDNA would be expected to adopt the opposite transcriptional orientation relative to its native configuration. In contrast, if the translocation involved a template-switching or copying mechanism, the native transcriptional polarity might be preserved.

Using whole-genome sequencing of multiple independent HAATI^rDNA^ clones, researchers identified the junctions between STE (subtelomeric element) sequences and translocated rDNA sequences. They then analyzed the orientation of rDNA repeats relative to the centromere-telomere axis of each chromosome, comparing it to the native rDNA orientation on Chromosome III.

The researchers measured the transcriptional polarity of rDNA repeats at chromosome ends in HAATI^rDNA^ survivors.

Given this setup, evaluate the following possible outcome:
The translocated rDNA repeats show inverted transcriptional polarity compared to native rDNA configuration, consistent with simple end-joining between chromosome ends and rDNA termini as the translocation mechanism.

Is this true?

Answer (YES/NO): NO